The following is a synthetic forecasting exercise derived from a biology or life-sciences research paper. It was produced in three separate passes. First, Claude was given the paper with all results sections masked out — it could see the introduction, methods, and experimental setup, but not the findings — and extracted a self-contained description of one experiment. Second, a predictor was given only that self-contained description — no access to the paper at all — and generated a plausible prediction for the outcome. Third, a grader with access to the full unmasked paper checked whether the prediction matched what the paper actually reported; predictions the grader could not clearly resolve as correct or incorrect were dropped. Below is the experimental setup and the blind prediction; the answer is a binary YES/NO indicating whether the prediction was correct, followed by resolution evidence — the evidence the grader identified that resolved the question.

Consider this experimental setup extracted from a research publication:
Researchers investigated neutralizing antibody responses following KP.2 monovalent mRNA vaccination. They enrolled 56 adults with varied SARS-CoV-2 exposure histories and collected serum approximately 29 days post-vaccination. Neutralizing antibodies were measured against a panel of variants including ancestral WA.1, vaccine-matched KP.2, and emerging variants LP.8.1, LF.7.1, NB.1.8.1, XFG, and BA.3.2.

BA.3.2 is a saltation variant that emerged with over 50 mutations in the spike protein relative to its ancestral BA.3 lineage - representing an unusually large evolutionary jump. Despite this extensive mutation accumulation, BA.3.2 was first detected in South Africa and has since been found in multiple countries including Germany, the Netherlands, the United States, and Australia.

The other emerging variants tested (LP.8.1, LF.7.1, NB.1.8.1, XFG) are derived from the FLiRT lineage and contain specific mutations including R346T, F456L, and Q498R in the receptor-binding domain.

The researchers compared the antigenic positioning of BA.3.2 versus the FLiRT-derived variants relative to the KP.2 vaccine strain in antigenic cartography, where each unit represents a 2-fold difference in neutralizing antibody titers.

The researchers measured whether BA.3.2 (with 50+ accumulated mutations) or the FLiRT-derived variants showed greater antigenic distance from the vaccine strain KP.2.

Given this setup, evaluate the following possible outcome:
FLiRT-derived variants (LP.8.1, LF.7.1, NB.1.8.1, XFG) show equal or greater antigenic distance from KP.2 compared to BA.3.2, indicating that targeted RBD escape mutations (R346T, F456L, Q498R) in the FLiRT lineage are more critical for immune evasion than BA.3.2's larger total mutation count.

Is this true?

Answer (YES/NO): YES